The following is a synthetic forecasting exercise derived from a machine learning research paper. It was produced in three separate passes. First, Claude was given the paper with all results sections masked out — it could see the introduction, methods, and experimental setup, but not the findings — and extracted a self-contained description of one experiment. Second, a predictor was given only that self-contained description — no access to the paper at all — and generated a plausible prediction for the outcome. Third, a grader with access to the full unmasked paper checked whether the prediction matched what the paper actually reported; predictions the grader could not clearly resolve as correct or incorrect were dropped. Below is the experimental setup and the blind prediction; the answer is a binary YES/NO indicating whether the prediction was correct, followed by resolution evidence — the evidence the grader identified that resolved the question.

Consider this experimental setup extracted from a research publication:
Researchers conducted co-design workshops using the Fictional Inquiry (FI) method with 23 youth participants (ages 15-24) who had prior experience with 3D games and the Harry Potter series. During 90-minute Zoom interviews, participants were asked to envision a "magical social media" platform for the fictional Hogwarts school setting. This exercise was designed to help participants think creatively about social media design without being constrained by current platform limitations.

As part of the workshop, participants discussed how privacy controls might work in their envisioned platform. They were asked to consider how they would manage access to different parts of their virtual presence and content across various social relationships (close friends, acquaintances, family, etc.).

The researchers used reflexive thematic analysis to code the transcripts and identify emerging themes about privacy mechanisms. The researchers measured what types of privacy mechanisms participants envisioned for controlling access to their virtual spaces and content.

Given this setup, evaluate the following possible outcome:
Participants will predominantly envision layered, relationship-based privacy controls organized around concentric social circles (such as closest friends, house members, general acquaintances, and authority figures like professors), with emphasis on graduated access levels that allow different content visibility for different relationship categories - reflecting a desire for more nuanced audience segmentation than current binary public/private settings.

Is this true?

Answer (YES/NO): NO